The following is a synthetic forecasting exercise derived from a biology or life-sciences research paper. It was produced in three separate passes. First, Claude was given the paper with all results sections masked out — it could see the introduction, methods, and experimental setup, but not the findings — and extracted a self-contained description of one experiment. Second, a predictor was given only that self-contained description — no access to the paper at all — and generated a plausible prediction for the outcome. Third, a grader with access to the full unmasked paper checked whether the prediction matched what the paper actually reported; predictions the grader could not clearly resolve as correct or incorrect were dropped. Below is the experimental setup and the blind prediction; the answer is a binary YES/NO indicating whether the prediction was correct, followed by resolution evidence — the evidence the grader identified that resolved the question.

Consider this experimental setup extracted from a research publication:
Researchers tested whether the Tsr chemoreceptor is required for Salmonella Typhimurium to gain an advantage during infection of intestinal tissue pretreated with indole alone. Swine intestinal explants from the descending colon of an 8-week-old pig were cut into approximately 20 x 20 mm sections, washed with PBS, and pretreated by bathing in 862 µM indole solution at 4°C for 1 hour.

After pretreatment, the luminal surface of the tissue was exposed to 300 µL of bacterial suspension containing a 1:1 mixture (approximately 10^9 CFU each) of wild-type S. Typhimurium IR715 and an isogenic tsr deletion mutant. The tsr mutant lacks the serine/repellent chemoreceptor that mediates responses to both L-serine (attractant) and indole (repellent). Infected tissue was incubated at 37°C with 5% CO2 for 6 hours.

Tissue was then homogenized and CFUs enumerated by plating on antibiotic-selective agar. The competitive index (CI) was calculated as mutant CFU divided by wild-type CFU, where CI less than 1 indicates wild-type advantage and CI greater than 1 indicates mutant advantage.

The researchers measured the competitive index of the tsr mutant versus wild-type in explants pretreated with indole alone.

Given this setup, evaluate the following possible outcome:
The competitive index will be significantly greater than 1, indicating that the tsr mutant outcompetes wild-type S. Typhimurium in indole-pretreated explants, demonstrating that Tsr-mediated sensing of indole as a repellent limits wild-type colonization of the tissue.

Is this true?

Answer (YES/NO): NO